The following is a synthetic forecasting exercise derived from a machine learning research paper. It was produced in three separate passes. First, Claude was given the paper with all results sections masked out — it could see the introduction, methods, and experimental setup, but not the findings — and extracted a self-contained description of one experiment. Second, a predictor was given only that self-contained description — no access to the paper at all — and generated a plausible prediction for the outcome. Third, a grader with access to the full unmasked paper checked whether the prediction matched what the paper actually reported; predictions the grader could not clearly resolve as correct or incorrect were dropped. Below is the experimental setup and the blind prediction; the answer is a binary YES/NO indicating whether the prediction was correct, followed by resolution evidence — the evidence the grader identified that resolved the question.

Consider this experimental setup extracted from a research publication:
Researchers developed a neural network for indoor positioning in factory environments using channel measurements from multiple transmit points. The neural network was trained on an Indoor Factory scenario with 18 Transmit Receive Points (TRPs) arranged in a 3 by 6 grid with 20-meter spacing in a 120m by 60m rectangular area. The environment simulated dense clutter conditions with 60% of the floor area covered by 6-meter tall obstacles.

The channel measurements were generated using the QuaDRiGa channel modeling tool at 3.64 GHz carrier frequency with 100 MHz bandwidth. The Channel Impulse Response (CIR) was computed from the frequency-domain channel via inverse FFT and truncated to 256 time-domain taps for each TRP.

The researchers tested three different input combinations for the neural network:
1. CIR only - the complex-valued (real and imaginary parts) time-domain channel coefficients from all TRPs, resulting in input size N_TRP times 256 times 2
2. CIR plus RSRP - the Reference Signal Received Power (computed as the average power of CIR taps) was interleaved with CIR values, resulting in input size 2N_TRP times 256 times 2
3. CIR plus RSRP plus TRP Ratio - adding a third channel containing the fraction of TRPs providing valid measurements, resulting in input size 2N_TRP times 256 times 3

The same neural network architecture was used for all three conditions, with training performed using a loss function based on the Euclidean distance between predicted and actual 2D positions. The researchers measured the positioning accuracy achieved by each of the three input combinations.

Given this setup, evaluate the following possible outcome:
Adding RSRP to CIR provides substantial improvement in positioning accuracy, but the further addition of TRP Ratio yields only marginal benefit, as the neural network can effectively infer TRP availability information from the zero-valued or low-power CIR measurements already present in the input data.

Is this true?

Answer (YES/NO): NO